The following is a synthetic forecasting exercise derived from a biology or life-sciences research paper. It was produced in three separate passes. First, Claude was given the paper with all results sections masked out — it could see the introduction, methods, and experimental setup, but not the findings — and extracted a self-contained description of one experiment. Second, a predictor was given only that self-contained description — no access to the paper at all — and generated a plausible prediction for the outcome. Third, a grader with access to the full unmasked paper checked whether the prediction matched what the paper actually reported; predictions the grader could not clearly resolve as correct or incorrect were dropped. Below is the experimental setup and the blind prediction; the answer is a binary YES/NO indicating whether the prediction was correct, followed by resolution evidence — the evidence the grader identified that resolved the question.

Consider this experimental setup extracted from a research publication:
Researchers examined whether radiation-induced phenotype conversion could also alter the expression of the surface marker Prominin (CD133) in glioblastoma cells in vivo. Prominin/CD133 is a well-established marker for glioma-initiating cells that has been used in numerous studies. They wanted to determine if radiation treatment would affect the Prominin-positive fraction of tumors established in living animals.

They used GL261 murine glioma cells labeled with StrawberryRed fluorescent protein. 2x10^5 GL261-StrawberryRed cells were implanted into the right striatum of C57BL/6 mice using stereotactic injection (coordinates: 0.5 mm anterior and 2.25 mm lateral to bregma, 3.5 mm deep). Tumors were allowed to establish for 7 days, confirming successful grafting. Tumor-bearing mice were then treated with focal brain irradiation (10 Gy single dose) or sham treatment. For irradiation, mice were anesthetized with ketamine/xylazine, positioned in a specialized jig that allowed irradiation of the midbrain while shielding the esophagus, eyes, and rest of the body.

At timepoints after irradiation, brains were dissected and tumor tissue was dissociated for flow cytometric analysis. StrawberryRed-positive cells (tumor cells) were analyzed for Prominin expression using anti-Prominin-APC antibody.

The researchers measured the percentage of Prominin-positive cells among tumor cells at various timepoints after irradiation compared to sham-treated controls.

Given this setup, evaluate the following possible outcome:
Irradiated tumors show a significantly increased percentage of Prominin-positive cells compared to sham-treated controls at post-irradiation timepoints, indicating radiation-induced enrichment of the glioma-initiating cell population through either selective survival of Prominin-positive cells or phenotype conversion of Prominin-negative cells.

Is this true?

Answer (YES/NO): YES